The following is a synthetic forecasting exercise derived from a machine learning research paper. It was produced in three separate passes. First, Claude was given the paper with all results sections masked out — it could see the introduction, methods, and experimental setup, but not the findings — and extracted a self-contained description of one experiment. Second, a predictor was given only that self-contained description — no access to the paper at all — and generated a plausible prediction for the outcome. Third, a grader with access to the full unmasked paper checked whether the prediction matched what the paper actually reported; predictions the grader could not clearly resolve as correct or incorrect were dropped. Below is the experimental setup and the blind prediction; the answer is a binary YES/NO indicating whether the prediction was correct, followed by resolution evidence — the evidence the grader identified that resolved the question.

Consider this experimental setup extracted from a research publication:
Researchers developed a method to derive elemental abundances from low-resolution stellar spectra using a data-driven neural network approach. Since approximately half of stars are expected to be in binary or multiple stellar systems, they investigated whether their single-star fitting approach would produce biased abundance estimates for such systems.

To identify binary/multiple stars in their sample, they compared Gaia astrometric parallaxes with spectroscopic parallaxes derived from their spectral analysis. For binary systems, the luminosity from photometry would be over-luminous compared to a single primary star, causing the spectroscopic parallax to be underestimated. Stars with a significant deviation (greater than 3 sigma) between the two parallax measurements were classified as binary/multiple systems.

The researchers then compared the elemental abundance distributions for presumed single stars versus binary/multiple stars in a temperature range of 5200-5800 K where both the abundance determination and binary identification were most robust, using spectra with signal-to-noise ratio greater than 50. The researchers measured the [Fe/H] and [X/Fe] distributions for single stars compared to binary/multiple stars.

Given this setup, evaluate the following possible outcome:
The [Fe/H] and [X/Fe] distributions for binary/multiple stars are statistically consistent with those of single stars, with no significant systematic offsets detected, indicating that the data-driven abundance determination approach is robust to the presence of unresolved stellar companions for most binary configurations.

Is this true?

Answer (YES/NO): YES